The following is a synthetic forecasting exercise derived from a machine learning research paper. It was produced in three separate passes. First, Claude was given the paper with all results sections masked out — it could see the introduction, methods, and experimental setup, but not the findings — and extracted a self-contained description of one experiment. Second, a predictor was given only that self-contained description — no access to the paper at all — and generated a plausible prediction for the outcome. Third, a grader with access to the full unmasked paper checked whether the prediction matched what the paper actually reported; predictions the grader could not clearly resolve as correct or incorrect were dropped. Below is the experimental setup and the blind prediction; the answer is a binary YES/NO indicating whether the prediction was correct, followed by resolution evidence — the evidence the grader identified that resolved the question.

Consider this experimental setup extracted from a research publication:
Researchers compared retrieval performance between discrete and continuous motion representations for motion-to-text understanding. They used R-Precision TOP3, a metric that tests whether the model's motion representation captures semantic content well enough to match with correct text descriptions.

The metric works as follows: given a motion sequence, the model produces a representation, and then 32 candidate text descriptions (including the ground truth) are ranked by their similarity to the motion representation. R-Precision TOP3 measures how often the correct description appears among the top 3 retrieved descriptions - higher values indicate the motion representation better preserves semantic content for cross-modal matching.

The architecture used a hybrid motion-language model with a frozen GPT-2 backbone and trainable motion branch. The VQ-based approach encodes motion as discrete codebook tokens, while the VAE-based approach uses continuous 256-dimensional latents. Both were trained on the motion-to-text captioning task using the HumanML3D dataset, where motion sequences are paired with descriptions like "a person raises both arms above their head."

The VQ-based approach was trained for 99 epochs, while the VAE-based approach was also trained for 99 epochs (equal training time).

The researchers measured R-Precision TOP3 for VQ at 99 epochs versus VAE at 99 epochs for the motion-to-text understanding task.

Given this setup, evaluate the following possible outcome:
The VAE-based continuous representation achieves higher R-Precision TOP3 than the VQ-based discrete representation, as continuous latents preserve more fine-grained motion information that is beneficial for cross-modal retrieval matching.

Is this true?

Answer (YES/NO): YES